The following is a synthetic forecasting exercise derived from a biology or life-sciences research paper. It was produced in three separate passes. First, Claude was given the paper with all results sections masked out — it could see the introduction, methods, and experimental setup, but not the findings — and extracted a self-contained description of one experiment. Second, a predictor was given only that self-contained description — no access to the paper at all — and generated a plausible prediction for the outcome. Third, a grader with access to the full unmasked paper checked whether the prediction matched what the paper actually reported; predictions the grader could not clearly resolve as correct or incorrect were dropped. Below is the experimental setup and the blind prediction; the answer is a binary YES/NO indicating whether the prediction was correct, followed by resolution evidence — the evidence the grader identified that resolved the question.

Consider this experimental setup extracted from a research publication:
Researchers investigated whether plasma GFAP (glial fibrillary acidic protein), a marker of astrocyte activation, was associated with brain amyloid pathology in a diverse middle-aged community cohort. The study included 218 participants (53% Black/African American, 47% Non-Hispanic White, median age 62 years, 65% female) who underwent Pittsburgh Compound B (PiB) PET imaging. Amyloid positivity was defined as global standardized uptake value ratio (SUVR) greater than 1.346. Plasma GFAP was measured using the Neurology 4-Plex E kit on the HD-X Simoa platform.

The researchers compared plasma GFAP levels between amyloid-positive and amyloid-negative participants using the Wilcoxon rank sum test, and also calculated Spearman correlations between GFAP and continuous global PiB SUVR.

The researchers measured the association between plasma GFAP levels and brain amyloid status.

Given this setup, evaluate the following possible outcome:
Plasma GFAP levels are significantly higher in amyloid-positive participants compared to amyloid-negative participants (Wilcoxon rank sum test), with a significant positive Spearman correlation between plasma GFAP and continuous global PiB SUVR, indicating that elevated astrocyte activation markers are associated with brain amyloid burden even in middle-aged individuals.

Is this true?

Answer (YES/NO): YES